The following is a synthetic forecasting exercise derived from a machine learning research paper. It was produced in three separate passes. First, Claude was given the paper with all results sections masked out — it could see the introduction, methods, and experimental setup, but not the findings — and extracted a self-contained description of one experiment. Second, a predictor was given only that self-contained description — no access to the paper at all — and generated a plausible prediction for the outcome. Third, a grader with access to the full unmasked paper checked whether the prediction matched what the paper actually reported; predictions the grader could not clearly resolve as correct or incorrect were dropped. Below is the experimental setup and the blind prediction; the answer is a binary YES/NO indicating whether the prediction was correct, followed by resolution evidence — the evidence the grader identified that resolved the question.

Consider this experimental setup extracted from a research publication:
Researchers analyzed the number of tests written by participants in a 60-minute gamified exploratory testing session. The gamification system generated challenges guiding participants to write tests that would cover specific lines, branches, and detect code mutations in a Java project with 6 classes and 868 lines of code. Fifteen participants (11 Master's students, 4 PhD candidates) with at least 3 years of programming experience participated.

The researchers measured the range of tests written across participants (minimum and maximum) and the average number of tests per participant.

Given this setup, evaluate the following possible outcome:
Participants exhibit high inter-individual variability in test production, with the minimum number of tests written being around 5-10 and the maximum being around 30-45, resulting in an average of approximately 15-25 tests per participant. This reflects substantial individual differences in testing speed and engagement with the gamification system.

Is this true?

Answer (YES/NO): NO